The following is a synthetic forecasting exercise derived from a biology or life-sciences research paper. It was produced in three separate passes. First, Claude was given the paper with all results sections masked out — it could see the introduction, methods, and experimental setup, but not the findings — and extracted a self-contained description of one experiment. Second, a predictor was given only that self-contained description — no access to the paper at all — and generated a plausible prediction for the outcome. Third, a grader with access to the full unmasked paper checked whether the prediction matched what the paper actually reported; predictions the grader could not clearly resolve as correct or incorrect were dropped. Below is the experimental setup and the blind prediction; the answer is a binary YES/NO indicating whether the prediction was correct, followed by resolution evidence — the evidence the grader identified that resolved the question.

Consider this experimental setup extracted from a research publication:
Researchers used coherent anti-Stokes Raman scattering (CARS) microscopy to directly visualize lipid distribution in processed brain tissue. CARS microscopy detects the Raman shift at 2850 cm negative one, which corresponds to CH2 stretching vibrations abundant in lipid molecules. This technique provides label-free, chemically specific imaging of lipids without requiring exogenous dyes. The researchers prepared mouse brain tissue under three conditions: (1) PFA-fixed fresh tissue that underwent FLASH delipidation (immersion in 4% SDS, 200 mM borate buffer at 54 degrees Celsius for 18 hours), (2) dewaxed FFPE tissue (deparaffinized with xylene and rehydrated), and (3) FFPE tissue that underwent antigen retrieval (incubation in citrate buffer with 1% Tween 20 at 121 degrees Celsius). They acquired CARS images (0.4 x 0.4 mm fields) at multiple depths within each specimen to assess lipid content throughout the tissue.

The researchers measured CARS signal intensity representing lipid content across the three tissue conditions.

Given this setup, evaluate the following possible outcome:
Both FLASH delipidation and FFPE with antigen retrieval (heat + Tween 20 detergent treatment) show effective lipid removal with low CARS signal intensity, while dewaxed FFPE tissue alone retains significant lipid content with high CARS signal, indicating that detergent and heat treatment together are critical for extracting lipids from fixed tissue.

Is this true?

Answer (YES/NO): YES